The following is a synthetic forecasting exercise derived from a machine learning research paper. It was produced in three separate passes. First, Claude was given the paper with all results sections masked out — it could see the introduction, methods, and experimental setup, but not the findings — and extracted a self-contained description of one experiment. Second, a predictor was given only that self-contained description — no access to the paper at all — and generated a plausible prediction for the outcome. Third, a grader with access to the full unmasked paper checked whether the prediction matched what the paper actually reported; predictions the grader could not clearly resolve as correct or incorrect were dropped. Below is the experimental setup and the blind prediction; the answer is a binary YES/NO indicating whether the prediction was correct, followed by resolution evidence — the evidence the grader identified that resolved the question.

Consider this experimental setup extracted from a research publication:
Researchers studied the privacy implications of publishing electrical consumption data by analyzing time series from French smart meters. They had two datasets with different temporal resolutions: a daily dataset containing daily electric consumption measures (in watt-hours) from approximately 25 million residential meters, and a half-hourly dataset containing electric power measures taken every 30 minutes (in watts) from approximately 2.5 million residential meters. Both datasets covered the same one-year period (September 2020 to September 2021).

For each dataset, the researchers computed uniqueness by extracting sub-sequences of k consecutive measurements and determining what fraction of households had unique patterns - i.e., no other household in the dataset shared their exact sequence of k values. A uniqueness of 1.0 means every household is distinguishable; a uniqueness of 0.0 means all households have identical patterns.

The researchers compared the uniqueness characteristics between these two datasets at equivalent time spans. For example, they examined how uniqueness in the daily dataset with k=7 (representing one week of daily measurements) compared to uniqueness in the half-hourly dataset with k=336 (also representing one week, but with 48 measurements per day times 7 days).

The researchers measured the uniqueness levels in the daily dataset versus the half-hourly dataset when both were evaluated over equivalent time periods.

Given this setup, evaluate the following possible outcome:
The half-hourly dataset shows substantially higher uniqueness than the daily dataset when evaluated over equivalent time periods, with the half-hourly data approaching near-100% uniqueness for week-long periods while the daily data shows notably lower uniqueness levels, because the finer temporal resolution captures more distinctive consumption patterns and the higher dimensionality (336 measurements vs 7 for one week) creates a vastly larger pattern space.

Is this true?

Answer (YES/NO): NO